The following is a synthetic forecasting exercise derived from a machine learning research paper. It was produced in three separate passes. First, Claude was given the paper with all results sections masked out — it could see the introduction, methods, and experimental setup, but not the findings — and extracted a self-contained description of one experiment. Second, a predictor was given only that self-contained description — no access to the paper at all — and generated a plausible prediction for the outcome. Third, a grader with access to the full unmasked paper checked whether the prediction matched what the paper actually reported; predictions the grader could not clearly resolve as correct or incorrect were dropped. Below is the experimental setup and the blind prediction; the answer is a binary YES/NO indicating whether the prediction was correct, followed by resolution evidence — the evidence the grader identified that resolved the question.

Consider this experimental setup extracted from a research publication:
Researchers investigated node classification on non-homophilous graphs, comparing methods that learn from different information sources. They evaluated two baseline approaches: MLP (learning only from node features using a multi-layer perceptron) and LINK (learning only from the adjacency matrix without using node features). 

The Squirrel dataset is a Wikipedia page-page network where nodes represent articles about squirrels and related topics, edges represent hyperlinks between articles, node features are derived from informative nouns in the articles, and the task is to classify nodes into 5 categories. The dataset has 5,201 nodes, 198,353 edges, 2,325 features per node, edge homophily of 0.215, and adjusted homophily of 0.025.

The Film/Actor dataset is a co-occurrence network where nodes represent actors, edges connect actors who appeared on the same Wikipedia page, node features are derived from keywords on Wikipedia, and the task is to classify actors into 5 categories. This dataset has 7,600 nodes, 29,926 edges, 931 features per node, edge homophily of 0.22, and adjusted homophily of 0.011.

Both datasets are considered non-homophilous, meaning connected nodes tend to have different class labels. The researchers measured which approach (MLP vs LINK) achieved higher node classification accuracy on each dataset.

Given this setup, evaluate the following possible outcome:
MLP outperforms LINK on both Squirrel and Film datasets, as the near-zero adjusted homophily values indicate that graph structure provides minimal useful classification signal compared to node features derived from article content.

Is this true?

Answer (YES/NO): NO